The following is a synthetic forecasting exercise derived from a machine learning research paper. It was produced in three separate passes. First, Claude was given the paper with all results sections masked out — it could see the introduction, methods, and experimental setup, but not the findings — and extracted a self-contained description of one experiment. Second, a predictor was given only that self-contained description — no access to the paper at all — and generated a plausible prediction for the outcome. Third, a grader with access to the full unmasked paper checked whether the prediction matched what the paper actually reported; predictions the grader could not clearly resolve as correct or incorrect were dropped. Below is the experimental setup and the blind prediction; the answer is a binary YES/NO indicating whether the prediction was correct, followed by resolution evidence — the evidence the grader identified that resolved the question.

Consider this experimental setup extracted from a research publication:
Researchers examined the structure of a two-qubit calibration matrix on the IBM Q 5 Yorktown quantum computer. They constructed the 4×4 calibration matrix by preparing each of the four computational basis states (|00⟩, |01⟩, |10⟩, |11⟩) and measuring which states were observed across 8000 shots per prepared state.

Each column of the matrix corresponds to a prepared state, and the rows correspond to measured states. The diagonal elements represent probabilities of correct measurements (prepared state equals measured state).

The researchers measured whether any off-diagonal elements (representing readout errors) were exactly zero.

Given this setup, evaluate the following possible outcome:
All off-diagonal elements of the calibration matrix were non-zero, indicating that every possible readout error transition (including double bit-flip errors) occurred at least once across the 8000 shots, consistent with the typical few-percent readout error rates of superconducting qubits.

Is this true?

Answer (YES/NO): YES